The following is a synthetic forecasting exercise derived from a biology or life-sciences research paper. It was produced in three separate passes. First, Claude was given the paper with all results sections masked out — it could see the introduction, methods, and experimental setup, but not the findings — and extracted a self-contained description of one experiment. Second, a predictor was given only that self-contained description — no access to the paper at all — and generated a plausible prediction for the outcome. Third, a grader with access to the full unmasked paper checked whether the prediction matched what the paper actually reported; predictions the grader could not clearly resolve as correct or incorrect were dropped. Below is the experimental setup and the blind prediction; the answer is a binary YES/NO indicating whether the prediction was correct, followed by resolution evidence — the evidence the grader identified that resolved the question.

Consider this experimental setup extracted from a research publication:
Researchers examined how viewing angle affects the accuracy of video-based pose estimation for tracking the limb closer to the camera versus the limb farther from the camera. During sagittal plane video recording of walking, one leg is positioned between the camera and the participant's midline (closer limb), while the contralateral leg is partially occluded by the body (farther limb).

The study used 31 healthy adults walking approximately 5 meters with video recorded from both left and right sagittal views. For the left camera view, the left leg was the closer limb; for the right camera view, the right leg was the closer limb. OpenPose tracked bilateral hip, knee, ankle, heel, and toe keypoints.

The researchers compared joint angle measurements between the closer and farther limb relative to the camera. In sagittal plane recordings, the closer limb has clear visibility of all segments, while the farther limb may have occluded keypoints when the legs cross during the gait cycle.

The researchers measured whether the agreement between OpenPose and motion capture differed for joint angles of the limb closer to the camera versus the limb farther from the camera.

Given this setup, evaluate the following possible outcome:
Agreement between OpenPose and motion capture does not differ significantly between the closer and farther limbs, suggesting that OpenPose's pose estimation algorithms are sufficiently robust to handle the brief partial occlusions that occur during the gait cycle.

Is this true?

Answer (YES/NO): YES